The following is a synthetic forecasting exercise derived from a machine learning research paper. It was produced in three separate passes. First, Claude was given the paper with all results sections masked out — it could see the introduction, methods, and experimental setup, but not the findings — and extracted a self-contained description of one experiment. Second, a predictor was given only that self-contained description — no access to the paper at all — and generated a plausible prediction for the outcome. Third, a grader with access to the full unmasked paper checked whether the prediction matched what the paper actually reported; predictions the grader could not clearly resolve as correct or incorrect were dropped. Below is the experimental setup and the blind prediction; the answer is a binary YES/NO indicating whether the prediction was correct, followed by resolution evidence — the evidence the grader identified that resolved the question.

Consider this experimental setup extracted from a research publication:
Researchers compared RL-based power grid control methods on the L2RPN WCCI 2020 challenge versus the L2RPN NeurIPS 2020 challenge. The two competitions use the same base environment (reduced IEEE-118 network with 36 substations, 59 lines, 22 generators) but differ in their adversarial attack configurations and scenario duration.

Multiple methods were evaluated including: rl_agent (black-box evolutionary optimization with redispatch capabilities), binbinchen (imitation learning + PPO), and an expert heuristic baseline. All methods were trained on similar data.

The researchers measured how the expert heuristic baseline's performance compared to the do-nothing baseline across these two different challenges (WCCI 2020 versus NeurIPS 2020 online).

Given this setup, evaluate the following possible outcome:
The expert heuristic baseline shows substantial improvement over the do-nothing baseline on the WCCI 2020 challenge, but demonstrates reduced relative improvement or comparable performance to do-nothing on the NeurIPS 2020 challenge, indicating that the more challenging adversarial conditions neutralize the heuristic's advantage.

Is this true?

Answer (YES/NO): NO